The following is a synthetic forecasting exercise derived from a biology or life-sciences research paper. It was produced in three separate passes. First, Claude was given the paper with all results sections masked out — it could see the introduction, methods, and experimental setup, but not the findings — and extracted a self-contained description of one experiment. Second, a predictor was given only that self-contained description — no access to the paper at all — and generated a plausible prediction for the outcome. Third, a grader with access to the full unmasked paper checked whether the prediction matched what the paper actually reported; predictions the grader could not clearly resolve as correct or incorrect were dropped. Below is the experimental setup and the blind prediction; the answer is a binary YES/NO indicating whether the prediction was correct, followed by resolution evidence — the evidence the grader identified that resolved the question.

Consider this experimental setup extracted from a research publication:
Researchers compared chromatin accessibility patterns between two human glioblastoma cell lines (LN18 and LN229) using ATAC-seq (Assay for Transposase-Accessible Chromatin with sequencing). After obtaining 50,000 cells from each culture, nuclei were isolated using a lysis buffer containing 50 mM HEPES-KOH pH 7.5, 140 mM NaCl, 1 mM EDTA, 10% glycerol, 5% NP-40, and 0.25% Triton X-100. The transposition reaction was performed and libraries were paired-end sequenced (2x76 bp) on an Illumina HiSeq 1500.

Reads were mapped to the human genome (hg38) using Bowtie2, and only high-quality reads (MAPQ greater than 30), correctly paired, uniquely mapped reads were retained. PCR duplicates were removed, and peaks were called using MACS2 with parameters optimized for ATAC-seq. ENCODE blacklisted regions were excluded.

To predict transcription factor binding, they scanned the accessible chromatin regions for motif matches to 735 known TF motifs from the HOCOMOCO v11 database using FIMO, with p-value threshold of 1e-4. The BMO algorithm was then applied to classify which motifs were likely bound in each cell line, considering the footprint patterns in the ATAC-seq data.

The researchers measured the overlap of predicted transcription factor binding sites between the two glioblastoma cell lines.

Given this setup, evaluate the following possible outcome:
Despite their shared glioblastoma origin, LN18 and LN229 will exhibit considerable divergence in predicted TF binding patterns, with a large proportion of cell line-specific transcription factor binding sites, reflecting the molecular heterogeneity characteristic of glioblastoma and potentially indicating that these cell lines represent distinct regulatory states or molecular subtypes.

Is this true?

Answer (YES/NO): NO